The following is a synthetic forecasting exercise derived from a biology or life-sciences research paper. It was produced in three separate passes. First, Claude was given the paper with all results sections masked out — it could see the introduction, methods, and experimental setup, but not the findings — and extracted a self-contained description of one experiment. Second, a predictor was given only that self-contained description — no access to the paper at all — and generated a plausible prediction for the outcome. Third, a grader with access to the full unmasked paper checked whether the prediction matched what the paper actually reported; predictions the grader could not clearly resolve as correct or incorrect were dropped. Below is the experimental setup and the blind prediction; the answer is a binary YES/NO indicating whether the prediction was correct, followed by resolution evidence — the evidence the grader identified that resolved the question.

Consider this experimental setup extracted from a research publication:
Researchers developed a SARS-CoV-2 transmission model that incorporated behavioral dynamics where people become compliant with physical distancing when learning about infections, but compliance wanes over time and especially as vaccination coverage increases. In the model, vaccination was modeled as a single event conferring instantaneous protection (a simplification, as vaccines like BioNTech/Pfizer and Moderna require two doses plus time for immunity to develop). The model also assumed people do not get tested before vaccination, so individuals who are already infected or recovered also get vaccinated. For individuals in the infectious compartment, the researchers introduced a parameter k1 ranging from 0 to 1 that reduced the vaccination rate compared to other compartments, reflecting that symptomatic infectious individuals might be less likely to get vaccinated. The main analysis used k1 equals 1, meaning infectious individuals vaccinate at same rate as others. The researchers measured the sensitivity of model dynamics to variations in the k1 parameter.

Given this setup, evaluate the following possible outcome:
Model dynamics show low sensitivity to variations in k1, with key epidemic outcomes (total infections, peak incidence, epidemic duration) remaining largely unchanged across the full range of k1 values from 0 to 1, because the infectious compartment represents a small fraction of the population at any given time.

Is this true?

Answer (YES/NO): YES